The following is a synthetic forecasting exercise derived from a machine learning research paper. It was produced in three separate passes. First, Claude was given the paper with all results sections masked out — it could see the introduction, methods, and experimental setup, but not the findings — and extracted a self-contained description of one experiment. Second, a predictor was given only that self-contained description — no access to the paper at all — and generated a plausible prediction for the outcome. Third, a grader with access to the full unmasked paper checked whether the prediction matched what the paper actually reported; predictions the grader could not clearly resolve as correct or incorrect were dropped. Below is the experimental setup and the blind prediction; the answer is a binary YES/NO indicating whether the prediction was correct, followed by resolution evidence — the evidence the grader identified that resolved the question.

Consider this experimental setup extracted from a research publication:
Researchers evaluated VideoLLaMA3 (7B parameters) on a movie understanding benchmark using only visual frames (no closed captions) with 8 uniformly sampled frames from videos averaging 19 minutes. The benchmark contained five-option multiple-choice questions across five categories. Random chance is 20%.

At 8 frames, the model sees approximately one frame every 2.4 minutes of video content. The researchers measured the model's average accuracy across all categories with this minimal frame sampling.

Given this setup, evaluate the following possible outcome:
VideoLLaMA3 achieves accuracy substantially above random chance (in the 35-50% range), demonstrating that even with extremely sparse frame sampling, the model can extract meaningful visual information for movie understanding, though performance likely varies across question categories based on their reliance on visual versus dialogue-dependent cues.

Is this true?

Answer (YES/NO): YES